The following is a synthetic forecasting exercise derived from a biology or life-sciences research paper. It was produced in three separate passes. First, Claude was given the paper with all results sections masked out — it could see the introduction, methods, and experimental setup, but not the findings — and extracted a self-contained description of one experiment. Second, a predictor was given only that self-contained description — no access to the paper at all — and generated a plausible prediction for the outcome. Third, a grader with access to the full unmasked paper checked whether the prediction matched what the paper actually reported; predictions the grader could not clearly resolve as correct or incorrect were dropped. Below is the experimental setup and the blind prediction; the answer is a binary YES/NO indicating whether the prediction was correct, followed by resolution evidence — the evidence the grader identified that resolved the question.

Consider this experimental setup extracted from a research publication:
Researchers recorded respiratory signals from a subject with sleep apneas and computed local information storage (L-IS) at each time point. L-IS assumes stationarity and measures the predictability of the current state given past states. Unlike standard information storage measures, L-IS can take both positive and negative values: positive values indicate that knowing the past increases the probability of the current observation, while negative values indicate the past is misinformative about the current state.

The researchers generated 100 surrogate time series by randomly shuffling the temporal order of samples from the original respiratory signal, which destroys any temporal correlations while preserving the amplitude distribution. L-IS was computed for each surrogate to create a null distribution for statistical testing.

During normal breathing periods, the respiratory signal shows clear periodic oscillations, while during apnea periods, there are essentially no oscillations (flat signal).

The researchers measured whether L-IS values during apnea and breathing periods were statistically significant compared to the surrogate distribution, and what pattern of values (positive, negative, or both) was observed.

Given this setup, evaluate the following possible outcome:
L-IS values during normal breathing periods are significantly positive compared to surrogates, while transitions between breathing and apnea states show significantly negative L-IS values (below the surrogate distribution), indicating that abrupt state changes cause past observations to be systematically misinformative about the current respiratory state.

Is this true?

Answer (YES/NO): NO